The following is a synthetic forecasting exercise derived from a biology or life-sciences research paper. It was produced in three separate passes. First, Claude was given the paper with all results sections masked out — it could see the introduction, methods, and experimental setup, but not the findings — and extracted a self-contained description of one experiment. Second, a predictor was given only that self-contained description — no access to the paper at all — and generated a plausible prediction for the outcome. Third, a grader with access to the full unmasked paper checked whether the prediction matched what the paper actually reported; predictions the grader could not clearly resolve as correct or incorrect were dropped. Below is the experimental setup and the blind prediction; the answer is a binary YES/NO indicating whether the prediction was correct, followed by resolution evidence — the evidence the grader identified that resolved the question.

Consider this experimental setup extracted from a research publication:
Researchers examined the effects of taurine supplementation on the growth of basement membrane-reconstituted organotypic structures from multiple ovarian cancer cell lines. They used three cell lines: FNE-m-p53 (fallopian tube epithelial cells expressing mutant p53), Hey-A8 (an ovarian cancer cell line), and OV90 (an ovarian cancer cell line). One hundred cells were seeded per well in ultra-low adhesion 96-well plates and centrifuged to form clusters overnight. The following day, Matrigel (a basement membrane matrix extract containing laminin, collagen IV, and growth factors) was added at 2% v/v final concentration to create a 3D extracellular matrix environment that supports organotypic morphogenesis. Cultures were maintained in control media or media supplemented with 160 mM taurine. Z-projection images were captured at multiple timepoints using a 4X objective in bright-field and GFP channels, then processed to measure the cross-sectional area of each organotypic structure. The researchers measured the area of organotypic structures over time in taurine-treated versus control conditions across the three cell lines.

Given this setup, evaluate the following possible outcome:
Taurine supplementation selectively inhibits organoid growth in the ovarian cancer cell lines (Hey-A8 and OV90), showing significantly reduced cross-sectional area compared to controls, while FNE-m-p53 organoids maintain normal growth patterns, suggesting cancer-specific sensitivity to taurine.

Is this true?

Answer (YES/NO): NO